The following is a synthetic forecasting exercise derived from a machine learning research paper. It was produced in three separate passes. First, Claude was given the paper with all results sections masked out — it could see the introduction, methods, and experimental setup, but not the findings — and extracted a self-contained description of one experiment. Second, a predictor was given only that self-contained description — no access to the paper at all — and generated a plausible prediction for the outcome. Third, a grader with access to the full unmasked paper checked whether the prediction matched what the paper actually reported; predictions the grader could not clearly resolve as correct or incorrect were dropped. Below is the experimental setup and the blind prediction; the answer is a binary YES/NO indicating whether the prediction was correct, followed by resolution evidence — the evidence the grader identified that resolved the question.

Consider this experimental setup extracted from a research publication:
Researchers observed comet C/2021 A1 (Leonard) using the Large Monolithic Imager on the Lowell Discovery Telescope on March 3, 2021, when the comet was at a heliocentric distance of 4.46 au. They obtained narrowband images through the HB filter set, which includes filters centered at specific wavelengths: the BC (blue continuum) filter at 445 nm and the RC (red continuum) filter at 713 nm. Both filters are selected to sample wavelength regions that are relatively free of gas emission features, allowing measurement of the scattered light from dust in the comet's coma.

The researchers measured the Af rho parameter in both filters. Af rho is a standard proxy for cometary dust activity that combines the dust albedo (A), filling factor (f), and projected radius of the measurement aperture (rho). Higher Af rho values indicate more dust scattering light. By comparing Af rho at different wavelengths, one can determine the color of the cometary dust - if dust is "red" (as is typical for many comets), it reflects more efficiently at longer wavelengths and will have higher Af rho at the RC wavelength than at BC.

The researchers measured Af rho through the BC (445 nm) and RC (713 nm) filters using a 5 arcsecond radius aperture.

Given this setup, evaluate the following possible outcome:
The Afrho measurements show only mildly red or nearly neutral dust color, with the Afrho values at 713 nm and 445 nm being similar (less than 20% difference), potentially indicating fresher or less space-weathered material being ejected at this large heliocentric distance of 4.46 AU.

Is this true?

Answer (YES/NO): NO